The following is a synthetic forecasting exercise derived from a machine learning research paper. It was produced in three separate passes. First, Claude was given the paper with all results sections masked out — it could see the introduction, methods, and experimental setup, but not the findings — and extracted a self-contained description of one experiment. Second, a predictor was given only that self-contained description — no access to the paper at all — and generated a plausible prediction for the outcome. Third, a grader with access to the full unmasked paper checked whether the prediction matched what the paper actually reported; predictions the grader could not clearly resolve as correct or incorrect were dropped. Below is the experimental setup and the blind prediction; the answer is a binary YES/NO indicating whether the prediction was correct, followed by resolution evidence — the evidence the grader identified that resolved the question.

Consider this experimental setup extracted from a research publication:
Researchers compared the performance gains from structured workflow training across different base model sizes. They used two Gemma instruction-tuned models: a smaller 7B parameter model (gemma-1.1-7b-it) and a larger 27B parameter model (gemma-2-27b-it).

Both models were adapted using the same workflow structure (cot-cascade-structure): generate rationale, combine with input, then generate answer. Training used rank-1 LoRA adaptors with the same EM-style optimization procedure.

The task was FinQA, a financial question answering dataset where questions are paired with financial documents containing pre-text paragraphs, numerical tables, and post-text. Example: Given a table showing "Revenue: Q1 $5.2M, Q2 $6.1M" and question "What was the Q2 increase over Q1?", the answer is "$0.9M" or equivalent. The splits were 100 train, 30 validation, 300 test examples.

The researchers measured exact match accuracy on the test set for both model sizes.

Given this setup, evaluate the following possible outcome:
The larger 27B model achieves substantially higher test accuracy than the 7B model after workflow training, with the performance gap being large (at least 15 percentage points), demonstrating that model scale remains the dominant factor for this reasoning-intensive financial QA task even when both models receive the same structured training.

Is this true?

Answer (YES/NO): YES